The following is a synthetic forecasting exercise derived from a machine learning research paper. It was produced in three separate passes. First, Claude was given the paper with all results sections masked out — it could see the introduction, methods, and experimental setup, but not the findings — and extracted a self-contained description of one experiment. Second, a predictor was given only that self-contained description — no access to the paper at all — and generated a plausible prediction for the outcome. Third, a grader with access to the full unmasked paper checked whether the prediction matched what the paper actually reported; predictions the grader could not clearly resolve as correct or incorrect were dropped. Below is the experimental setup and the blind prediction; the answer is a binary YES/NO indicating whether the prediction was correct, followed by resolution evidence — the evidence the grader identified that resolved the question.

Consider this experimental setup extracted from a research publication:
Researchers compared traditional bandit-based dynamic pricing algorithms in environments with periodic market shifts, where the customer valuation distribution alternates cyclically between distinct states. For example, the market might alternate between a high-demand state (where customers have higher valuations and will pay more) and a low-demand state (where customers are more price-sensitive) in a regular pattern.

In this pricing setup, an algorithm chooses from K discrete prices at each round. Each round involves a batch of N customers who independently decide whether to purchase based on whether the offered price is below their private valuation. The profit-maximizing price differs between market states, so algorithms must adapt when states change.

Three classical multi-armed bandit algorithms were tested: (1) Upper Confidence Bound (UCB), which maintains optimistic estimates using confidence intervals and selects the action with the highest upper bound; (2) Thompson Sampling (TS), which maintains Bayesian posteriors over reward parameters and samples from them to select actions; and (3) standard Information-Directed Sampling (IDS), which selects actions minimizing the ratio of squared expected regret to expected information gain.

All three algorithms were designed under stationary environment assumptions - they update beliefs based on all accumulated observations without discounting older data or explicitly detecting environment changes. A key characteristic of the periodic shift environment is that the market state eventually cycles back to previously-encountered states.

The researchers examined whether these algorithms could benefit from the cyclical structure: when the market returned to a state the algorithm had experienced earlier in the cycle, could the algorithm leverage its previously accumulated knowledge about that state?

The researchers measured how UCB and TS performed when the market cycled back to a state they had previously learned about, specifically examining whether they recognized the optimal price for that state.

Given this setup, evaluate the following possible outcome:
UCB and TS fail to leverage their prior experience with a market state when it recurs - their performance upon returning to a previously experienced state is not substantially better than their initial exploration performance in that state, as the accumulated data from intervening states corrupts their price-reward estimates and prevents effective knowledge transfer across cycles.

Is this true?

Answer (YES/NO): YES